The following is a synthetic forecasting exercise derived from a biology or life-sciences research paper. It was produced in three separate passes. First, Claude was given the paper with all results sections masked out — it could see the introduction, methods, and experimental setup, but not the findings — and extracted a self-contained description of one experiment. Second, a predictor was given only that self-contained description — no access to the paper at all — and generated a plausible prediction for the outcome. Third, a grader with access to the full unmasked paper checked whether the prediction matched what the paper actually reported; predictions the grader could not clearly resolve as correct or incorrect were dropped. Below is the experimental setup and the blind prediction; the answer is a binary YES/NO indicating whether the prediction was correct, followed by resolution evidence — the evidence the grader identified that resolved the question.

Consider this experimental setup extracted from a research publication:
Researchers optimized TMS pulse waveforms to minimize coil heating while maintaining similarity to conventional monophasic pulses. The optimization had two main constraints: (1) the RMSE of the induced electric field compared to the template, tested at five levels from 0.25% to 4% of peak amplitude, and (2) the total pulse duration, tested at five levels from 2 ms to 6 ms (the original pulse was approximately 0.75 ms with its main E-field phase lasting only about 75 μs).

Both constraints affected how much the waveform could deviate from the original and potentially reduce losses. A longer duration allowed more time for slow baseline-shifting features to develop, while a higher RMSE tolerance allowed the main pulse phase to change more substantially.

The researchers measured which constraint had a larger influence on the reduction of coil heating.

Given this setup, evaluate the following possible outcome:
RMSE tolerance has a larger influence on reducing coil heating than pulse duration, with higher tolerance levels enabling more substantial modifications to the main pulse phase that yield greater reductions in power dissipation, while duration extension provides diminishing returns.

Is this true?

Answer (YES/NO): YES